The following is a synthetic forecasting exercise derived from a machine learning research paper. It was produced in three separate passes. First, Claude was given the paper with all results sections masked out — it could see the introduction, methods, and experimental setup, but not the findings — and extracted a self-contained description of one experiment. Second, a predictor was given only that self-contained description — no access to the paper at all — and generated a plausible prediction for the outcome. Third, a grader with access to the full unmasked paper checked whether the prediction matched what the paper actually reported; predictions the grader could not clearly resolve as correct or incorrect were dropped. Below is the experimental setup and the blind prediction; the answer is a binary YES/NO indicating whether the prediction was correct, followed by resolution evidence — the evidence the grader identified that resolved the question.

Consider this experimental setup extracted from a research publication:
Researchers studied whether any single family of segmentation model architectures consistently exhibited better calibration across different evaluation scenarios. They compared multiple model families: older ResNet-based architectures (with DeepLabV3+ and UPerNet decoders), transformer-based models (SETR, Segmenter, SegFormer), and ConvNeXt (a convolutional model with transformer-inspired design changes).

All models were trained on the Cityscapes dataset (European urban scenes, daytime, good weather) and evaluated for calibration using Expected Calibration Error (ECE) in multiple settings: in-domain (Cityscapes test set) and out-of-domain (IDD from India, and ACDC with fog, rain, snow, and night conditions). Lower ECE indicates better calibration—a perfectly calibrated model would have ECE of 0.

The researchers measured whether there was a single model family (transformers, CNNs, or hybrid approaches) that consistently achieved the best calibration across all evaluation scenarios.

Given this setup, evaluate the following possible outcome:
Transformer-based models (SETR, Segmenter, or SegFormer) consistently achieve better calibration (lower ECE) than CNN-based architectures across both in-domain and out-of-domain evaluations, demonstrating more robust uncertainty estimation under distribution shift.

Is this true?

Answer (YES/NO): NO